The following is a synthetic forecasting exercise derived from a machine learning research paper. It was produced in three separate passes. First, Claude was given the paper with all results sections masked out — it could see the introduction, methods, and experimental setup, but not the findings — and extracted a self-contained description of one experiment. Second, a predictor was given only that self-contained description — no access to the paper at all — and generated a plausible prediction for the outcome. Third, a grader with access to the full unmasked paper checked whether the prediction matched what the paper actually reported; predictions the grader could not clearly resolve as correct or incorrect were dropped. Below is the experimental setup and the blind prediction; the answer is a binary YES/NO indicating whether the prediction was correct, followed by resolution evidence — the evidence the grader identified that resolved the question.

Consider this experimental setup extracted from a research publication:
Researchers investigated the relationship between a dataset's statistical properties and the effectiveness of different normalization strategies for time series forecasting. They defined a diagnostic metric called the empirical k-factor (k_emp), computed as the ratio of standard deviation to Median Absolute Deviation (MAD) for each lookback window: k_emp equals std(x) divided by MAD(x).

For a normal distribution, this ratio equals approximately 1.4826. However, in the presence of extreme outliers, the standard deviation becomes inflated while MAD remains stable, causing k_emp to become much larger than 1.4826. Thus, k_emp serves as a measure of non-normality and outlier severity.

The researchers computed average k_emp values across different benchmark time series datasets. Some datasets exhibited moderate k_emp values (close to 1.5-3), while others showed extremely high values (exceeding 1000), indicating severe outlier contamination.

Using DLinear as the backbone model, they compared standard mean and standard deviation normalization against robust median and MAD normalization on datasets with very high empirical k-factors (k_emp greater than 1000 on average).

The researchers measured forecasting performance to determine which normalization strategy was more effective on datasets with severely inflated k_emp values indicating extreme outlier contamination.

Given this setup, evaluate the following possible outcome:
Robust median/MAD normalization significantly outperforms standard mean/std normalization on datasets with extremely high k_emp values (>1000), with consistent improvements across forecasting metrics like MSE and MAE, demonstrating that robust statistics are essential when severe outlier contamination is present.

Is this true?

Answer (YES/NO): NO